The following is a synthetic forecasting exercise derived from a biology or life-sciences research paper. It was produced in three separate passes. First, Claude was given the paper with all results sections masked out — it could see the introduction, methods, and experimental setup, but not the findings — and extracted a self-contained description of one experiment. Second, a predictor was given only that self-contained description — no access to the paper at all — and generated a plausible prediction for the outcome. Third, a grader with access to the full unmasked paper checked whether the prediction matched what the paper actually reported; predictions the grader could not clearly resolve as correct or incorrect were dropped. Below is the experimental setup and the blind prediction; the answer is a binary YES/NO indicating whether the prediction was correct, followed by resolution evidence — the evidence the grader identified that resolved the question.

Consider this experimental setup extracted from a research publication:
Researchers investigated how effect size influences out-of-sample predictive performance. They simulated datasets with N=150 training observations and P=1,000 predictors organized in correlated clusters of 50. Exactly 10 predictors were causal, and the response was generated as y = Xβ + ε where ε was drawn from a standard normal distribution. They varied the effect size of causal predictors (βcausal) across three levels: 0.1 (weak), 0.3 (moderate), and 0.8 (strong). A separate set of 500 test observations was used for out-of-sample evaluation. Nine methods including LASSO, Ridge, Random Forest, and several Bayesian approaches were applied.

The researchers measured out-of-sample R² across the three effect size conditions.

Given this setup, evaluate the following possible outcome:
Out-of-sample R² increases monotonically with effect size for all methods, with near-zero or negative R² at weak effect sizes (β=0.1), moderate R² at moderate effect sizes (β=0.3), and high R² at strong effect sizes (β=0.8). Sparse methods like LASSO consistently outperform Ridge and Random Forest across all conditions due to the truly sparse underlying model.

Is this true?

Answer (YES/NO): NO